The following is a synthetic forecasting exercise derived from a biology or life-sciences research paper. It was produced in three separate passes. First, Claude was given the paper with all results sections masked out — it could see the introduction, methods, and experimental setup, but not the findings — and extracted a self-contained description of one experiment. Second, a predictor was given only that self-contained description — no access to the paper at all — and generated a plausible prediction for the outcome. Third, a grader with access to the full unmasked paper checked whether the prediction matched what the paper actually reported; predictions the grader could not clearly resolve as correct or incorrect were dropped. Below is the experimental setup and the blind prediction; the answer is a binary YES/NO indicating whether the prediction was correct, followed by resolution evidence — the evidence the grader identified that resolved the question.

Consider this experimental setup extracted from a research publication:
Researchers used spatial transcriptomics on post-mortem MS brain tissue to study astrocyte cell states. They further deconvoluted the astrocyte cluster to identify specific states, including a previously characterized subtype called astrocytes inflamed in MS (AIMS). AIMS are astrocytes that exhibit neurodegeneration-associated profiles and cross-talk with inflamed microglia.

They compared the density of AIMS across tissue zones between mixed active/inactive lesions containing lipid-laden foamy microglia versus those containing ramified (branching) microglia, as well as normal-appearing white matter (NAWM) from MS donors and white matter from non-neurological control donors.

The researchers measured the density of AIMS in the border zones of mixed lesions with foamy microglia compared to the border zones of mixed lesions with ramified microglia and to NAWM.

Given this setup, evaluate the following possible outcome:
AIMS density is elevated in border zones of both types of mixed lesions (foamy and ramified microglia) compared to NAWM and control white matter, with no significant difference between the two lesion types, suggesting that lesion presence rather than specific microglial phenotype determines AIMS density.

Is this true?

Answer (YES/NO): NO